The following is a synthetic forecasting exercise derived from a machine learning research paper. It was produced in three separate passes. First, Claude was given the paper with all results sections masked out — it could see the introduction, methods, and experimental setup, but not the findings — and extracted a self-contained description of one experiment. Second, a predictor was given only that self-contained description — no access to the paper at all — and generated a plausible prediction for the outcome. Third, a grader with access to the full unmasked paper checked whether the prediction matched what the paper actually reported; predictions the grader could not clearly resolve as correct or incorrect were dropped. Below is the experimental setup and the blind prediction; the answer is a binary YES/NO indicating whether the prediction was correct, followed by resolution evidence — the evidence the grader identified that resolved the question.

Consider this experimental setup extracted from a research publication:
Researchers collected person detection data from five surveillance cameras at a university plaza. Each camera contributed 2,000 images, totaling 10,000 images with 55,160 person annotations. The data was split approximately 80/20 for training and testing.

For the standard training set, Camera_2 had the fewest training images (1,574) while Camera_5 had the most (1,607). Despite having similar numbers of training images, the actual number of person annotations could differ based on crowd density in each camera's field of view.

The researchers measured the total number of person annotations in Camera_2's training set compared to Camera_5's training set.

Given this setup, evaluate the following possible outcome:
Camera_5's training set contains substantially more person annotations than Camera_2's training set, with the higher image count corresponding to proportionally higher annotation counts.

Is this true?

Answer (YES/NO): NO